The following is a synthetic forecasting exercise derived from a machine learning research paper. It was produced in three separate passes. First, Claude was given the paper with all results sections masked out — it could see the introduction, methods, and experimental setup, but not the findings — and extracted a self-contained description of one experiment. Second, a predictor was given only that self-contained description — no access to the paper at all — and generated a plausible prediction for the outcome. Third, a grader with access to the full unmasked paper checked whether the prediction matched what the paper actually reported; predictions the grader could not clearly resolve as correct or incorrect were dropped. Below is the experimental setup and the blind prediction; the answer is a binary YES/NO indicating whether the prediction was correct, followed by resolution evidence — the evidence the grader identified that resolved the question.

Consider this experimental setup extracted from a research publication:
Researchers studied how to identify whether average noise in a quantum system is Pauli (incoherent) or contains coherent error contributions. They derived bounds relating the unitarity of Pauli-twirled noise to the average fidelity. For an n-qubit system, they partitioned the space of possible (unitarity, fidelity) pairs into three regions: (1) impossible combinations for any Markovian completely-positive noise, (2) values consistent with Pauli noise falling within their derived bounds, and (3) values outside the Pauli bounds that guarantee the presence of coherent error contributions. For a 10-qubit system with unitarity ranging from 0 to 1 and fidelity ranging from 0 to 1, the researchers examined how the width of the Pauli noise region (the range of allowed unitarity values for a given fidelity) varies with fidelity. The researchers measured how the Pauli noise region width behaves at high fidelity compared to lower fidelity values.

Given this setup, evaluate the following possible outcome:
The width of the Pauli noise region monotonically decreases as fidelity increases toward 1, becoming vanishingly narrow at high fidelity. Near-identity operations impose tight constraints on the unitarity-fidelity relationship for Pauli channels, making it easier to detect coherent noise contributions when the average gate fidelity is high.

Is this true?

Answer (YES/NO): YES